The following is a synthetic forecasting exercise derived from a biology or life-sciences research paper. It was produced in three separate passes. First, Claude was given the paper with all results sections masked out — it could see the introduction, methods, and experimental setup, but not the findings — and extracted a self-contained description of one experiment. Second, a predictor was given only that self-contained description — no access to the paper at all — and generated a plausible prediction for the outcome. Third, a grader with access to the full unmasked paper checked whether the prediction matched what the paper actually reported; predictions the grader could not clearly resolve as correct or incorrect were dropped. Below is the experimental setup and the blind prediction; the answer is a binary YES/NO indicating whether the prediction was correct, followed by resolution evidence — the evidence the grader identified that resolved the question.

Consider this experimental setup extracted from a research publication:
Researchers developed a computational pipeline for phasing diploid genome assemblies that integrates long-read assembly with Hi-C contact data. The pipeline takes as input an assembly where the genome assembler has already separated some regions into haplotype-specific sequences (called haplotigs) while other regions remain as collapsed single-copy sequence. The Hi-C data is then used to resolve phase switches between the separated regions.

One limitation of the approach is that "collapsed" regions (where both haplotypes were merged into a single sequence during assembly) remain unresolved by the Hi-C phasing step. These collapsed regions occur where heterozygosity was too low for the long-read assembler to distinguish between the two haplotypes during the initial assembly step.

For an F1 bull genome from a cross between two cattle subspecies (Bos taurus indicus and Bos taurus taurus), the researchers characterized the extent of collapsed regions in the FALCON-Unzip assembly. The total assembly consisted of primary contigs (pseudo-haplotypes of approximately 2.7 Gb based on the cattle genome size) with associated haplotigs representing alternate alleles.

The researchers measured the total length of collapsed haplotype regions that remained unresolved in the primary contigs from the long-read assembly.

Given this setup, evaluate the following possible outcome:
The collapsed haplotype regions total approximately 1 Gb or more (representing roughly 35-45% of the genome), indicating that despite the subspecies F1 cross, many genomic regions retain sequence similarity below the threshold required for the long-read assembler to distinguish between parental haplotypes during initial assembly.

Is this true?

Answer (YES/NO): NO